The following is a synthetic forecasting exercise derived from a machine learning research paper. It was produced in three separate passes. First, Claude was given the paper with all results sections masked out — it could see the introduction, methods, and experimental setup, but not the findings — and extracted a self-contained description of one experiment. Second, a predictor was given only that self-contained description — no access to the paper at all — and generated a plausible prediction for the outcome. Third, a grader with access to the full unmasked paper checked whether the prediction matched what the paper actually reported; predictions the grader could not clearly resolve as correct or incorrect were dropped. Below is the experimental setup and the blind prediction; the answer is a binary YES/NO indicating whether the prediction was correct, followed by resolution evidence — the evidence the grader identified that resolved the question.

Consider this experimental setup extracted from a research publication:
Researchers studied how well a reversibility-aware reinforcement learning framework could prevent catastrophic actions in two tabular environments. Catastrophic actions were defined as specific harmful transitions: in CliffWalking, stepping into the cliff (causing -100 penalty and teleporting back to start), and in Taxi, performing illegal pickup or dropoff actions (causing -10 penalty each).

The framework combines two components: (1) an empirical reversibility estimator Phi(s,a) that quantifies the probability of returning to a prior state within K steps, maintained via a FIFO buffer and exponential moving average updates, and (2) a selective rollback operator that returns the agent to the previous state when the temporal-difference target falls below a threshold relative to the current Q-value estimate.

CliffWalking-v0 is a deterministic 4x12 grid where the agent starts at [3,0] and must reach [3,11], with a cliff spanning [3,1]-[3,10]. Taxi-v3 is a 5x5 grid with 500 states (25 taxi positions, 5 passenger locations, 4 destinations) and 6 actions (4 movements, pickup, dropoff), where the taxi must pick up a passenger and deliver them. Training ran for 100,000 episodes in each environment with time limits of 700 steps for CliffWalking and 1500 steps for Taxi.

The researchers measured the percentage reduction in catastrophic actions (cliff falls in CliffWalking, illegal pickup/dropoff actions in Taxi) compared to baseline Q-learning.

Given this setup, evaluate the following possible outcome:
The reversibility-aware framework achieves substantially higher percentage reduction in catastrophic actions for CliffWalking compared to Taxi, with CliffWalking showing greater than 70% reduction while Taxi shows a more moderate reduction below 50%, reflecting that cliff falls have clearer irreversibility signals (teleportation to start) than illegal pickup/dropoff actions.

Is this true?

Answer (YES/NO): NO